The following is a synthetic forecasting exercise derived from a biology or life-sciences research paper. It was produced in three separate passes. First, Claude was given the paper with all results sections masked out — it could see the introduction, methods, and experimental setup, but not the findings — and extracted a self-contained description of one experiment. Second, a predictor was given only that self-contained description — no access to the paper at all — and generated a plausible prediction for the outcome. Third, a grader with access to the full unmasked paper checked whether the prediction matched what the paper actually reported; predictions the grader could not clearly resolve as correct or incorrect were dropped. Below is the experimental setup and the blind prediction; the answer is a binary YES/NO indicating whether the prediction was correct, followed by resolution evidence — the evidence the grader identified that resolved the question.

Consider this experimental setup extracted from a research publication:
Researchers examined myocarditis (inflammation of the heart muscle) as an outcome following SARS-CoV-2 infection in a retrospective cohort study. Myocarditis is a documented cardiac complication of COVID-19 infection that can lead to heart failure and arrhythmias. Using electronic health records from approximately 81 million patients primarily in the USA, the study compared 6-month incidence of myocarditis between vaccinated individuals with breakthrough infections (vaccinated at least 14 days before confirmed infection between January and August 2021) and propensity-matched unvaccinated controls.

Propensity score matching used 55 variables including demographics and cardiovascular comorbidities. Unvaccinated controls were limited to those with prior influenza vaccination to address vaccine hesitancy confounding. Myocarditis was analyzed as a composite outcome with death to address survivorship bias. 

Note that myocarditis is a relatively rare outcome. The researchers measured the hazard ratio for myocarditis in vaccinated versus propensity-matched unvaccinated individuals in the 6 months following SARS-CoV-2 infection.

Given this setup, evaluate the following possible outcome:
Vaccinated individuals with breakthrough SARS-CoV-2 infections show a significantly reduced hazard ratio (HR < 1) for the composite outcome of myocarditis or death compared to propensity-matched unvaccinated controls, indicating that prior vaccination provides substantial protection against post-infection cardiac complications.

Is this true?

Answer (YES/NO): NO